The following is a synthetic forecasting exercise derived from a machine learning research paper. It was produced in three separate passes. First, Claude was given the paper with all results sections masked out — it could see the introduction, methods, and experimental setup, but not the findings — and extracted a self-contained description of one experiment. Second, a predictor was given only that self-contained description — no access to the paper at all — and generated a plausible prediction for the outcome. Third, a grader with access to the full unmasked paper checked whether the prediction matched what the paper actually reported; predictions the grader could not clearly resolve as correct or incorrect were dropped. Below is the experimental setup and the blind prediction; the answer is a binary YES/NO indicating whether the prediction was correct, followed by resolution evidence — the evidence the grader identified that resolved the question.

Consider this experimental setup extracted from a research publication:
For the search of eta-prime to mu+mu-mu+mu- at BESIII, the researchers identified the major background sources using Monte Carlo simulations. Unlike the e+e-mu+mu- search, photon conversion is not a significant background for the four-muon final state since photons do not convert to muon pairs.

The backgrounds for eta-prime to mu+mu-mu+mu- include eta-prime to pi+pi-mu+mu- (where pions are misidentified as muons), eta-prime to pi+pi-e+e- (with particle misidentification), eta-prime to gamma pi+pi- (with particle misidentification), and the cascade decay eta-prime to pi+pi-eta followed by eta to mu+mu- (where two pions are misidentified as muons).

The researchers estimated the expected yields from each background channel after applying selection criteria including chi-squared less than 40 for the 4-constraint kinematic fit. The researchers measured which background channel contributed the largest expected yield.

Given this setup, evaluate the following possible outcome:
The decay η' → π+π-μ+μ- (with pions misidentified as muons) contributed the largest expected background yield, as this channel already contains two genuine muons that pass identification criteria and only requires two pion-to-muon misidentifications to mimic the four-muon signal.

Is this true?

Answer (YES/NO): YES